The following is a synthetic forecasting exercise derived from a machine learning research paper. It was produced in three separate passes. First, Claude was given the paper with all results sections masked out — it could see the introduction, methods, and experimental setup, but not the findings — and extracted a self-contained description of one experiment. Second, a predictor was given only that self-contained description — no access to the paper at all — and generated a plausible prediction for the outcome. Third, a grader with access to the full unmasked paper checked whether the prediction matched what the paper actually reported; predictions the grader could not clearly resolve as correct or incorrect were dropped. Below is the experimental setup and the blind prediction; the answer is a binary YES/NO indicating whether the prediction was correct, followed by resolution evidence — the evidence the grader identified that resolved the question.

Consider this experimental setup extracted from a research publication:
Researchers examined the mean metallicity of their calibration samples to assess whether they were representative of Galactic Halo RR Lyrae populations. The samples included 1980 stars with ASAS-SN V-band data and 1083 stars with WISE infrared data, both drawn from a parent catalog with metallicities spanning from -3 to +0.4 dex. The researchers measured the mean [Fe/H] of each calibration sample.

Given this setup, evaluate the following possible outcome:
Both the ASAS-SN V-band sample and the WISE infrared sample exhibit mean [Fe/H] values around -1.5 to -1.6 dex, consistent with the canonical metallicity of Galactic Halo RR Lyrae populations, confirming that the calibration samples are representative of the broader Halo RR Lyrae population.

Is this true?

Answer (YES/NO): NO